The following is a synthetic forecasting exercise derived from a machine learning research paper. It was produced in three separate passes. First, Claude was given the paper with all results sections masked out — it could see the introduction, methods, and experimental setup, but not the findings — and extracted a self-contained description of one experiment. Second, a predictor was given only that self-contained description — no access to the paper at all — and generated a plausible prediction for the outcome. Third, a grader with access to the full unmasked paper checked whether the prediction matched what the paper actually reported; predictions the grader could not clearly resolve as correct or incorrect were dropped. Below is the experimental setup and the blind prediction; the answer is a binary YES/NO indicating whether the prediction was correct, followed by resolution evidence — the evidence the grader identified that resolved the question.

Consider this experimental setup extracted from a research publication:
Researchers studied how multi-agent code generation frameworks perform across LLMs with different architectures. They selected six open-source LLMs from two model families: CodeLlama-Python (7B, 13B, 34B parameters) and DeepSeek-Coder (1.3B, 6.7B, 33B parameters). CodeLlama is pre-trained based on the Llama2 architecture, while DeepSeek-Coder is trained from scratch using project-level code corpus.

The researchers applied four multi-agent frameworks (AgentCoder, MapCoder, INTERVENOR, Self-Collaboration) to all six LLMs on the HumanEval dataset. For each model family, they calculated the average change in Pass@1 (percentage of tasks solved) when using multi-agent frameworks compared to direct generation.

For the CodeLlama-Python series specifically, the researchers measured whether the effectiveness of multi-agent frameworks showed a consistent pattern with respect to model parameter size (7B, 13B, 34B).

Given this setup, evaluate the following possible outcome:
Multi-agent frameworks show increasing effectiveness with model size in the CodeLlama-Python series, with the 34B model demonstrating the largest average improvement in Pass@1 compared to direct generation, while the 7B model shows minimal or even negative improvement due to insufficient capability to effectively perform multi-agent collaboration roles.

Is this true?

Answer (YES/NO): NO